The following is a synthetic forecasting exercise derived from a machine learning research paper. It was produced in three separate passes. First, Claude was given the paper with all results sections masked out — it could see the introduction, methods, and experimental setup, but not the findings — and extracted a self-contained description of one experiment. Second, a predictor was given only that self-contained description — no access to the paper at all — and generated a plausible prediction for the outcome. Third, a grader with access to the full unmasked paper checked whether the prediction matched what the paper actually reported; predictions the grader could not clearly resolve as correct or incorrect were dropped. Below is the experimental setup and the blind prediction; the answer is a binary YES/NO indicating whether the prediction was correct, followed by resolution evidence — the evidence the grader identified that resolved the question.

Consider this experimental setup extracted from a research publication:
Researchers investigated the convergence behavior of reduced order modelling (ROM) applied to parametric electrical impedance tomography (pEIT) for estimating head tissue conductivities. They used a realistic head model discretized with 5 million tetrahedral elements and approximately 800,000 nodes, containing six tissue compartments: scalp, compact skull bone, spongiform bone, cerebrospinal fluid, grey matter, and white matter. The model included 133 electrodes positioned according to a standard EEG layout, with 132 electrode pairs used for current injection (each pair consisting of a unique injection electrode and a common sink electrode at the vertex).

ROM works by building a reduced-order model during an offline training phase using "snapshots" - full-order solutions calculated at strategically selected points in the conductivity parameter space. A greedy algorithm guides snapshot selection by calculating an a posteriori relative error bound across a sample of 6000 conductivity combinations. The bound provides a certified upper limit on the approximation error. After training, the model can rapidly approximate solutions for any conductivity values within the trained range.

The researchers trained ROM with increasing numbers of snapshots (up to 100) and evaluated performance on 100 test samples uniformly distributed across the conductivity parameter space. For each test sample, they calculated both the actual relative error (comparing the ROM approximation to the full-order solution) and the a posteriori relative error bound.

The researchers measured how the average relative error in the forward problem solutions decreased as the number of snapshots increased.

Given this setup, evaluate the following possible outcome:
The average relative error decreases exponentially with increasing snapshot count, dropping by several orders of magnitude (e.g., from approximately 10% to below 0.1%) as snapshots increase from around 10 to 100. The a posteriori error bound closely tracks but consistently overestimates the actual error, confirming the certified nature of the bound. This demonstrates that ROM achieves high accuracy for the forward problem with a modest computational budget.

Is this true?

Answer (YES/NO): NO